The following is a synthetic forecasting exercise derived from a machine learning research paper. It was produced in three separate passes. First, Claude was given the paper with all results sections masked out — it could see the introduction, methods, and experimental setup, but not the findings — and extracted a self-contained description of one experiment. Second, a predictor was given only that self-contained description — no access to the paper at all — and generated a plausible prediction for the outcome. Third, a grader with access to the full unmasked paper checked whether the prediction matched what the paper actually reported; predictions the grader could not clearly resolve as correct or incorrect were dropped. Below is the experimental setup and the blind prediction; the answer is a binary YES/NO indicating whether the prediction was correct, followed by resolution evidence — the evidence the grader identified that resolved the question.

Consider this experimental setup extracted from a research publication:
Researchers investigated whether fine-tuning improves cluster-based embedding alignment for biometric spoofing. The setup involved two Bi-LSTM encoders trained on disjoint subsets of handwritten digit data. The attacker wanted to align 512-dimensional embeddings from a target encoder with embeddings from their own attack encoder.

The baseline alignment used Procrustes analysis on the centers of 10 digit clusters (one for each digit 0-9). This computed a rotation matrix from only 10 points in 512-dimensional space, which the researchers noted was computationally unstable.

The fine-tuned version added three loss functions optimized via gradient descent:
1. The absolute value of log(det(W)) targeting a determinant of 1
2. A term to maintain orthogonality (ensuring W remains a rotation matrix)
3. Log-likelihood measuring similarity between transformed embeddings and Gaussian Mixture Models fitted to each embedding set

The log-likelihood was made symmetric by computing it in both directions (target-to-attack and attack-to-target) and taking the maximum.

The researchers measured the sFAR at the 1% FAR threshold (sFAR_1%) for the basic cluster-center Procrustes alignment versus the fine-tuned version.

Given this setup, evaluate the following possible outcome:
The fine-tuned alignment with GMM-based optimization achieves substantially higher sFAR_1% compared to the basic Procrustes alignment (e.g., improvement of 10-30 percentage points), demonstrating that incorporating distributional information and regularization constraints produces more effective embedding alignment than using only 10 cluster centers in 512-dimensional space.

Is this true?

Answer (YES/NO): NO